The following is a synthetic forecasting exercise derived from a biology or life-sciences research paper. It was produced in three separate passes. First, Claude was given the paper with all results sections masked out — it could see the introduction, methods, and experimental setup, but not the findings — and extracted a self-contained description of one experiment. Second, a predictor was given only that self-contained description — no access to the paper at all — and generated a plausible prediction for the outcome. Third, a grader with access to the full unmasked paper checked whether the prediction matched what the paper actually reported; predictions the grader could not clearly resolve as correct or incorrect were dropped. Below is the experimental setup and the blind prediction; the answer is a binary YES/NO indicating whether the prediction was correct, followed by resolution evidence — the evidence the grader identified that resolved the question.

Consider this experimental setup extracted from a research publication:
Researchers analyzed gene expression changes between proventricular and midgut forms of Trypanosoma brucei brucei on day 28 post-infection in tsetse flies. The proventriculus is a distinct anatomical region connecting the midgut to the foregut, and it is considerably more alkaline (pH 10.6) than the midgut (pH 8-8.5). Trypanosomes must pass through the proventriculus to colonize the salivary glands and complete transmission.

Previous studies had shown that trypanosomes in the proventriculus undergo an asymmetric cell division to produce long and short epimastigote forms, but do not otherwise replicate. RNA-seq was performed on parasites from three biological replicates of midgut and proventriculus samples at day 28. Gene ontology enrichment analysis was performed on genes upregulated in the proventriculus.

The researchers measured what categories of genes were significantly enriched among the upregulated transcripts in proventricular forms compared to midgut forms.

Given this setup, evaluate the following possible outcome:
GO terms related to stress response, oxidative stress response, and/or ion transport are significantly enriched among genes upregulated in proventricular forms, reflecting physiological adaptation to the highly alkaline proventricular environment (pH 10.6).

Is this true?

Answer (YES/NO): NO